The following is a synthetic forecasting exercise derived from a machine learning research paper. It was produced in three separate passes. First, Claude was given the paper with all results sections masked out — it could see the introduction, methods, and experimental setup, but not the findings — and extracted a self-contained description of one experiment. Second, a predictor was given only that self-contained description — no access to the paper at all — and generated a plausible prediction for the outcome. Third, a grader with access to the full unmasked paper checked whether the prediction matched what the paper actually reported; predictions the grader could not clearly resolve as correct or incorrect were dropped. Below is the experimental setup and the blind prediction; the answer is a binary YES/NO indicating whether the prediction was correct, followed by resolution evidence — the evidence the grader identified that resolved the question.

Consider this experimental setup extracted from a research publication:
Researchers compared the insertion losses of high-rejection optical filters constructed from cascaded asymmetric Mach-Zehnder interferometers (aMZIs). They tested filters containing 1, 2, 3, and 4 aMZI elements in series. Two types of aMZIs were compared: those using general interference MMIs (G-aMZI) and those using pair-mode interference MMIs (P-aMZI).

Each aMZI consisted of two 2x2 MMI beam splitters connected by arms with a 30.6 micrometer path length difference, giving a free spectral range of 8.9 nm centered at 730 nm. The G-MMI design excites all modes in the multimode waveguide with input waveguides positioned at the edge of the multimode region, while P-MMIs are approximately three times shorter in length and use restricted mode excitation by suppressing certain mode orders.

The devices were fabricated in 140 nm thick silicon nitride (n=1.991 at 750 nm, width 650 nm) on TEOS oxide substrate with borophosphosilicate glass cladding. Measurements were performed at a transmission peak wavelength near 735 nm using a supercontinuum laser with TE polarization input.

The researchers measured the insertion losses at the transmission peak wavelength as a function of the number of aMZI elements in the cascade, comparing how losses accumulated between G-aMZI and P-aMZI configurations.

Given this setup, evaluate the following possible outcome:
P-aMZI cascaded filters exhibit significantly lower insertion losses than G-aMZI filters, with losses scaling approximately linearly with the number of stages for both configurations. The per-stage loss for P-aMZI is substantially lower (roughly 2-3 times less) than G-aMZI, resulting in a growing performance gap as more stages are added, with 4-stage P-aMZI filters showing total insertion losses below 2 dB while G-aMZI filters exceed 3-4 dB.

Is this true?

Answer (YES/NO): NO